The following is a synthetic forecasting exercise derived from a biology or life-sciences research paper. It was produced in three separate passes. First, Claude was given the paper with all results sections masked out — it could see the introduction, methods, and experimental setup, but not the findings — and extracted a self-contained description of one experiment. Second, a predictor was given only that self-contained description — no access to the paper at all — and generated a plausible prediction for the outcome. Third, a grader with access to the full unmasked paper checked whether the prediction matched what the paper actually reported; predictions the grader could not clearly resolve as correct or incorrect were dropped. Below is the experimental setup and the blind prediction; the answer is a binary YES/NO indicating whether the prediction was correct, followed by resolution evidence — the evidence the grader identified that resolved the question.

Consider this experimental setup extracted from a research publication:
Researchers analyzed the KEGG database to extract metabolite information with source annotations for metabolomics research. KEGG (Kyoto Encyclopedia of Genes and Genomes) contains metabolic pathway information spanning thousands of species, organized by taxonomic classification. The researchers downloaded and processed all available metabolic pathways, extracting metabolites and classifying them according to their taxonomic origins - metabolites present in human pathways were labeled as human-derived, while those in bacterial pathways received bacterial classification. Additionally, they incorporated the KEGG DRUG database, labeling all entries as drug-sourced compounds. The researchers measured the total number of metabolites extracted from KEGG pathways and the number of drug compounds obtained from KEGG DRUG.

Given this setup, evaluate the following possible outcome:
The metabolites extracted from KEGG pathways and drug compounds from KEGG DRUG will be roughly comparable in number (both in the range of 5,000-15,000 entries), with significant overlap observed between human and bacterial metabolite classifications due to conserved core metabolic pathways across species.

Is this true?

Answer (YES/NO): NO